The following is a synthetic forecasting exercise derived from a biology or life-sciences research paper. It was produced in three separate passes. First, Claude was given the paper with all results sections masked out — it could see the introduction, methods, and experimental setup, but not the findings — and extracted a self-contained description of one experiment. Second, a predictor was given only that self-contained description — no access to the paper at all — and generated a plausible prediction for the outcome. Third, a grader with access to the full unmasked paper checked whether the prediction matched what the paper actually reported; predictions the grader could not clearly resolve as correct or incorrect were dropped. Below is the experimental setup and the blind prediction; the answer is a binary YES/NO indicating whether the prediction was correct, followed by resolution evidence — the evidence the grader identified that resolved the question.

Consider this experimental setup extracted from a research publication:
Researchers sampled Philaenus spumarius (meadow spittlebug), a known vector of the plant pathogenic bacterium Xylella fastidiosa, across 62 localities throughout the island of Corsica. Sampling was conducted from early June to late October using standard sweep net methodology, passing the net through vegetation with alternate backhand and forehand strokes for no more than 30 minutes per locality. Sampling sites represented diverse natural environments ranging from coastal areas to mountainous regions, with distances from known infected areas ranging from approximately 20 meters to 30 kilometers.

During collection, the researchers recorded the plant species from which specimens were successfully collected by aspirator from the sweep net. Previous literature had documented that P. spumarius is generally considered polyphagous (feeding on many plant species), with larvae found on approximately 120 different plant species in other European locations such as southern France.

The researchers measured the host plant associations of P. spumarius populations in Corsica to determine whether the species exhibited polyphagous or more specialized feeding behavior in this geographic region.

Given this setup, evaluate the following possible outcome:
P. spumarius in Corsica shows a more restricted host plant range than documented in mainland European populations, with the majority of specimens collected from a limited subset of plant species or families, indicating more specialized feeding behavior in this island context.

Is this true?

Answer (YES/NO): YES